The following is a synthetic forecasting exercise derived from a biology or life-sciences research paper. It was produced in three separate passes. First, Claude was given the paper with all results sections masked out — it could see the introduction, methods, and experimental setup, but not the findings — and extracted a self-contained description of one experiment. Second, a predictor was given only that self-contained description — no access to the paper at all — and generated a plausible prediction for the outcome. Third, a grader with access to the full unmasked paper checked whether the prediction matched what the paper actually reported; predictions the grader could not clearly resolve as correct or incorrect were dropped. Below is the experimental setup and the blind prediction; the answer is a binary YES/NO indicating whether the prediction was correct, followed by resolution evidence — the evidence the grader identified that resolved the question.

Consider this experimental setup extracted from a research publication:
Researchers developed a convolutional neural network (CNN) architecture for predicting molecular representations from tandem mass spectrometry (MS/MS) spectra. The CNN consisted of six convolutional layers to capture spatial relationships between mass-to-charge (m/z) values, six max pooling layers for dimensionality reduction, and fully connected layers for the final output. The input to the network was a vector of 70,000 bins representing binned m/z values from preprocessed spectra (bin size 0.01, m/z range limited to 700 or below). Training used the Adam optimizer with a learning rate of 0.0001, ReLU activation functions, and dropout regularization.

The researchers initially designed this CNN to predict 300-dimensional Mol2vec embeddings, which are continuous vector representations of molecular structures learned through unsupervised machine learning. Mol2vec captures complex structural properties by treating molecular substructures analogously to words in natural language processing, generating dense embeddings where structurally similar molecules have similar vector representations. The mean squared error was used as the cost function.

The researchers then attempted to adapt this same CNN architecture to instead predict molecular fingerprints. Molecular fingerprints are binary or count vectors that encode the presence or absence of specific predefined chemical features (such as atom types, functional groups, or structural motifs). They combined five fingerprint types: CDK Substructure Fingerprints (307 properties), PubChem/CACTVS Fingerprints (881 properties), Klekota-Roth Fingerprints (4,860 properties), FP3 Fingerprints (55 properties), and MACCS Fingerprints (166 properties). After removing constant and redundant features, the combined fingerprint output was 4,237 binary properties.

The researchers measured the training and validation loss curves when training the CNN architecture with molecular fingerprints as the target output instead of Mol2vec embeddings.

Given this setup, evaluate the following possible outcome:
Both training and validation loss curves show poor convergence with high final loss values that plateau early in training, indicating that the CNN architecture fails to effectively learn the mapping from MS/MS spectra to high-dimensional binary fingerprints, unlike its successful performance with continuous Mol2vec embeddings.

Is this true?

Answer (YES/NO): NO